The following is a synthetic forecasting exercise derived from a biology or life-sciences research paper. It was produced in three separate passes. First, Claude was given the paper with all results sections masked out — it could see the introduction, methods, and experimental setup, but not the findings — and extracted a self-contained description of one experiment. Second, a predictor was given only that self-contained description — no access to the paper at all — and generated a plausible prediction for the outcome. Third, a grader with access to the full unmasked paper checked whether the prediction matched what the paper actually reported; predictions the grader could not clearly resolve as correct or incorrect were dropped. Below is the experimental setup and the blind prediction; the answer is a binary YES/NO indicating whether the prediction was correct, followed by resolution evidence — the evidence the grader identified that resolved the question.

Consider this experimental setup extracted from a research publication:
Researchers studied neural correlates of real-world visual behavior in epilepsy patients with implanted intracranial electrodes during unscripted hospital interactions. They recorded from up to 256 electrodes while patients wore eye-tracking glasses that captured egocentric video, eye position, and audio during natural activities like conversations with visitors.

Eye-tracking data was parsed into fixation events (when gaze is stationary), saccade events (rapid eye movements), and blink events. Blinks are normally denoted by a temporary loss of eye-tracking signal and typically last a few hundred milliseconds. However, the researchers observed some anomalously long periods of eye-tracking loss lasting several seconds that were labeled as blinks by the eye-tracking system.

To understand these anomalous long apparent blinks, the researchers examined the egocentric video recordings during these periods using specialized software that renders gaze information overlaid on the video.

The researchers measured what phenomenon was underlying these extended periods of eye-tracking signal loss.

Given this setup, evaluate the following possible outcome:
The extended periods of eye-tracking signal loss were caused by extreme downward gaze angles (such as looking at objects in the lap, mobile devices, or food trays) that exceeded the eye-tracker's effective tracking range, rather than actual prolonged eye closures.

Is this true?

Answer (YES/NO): NO